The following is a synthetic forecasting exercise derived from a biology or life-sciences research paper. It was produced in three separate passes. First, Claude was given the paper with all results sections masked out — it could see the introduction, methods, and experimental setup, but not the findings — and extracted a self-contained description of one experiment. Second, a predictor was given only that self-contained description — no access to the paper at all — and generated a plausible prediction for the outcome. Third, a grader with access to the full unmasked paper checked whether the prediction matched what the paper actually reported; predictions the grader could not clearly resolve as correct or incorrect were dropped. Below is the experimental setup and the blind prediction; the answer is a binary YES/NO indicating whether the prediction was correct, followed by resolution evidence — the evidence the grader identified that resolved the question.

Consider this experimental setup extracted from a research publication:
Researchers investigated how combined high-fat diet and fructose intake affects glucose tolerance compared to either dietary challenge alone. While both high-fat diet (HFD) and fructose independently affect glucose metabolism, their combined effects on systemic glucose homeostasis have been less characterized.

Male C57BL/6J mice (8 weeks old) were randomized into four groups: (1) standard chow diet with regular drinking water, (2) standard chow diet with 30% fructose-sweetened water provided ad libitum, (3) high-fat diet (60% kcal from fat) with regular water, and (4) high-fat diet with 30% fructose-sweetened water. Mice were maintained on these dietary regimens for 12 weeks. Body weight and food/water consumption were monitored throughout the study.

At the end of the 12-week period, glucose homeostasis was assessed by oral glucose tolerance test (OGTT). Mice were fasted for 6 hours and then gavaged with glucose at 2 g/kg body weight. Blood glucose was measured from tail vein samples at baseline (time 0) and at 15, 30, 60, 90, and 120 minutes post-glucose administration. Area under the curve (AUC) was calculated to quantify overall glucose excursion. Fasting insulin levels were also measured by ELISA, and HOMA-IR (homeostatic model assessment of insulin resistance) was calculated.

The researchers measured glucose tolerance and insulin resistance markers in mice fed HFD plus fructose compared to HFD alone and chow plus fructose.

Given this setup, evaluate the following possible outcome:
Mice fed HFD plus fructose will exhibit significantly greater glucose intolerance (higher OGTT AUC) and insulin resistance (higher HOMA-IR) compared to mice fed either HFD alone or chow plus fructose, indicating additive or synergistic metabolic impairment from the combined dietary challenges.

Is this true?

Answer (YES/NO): NO